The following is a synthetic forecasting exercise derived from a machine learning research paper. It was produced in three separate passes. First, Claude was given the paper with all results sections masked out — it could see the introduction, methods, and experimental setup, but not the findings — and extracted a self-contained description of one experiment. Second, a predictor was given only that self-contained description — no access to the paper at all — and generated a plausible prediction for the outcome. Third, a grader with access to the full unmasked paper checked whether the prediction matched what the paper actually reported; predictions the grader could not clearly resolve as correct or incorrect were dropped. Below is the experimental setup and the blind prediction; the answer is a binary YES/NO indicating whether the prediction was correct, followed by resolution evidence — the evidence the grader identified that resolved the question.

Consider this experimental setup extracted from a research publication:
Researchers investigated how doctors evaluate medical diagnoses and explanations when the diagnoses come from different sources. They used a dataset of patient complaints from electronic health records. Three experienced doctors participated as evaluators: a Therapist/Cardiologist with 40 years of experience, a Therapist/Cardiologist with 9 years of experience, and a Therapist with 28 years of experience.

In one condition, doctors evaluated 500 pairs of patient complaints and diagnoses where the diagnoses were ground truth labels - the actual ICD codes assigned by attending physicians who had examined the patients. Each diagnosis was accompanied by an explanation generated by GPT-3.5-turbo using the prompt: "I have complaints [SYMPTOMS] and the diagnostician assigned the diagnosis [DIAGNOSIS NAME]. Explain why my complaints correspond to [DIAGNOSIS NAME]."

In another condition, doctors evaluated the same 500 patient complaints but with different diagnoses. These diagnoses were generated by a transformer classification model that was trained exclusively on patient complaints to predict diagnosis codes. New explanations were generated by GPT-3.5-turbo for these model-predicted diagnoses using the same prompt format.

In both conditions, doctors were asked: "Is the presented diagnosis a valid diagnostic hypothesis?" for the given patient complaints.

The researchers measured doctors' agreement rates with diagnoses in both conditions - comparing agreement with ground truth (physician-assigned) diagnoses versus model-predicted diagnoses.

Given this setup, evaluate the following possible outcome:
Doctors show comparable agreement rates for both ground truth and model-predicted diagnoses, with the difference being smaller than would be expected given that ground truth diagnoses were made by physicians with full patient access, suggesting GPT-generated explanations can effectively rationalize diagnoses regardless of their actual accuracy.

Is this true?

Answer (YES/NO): NO